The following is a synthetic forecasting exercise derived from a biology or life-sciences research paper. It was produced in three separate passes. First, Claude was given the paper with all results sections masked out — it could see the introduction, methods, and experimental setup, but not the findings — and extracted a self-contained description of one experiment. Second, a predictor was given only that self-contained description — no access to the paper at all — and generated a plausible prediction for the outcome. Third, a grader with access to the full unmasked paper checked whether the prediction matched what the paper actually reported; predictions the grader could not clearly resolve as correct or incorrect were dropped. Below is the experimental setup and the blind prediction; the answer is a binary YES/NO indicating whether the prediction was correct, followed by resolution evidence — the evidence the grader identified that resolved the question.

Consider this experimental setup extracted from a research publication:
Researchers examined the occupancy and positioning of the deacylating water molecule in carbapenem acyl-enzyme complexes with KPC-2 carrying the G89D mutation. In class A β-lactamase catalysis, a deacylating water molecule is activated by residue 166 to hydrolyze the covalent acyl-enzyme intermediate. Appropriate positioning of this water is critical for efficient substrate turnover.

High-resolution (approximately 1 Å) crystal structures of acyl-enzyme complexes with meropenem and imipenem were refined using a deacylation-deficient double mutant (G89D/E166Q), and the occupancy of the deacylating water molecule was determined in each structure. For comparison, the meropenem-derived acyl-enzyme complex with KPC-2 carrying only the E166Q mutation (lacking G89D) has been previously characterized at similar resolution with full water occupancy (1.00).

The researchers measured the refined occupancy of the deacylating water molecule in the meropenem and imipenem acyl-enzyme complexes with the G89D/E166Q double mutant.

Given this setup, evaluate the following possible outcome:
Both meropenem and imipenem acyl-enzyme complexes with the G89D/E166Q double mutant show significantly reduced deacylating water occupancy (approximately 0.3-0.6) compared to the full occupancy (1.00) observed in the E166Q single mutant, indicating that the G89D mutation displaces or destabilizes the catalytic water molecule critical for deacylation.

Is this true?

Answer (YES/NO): NO